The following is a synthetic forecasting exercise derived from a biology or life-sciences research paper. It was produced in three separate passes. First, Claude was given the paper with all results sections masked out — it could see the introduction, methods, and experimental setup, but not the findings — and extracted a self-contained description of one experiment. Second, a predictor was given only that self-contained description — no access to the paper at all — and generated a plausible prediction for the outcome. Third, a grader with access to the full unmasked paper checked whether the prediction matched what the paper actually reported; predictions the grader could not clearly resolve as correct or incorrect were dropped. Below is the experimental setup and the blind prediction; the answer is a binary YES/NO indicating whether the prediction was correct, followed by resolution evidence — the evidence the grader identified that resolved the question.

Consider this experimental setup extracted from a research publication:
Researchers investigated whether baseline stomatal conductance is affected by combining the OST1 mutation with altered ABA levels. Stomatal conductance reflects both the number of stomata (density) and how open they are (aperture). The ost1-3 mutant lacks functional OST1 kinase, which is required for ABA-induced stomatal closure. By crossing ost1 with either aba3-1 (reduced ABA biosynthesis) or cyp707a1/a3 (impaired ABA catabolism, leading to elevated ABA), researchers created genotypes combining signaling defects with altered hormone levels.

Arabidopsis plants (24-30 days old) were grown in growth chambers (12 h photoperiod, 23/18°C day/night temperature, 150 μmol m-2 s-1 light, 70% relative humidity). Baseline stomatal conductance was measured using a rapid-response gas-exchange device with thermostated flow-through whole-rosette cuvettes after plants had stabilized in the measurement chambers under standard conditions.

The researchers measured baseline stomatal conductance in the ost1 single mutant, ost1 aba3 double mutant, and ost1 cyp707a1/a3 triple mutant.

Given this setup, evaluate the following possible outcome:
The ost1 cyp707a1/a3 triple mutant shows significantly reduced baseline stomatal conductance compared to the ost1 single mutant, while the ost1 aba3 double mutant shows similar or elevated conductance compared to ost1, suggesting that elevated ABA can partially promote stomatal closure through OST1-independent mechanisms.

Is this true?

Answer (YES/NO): NO